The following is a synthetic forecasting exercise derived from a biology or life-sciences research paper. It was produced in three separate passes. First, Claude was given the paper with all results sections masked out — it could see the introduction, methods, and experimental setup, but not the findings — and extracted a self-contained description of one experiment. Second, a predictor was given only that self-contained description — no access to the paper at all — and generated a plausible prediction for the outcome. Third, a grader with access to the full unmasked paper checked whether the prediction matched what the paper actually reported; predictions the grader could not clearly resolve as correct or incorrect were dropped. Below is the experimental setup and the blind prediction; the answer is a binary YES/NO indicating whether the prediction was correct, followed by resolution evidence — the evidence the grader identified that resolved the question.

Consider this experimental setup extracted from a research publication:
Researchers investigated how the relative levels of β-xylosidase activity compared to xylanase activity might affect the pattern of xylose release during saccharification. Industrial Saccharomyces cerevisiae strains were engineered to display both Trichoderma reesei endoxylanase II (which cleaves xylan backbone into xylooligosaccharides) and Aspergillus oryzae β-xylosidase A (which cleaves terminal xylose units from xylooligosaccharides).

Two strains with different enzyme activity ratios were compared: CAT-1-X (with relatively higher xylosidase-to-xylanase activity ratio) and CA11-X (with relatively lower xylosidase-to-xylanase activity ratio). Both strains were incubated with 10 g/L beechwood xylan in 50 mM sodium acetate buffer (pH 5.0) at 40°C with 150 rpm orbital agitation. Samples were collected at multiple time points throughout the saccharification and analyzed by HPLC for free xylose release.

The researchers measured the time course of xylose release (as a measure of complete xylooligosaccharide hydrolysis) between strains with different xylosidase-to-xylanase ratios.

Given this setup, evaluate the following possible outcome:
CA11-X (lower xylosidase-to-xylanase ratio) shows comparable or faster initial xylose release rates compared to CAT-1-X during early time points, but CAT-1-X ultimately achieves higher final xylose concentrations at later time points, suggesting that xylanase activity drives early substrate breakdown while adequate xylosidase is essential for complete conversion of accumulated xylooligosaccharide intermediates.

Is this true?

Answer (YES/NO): NO